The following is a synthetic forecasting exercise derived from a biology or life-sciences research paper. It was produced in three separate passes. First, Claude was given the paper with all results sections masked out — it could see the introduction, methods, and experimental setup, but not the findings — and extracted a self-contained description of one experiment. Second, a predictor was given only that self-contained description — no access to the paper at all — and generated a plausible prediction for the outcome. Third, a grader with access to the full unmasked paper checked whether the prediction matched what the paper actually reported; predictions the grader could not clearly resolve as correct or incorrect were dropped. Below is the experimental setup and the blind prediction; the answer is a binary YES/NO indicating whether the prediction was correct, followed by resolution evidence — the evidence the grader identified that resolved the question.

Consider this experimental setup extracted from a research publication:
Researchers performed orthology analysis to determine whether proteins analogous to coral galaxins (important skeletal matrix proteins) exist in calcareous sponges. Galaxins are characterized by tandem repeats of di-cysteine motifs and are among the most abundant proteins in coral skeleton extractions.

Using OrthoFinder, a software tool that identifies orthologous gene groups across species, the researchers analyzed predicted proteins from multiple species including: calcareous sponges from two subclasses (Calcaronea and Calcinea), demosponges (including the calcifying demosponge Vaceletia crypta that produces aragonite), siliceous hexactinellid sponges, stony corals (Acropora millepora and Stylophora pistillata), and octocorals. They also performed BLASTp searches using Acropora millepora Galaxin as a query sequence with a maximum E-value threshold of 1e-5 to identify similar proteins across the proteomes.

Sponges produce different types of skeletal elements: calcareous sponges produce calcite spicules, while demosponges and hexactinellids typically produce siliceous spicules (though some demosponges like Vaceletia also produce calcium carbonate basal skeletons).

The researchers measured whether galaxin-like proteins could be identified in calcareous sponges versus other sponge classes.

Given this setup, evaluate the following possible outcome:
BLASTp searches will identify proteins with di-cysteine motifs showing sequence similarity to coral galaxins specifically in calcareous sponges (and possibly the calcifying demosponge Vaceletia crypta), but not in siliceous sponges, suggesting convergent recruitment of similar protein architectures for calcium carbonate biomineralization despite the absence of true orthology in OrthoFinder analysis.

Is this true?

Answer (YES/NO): NO